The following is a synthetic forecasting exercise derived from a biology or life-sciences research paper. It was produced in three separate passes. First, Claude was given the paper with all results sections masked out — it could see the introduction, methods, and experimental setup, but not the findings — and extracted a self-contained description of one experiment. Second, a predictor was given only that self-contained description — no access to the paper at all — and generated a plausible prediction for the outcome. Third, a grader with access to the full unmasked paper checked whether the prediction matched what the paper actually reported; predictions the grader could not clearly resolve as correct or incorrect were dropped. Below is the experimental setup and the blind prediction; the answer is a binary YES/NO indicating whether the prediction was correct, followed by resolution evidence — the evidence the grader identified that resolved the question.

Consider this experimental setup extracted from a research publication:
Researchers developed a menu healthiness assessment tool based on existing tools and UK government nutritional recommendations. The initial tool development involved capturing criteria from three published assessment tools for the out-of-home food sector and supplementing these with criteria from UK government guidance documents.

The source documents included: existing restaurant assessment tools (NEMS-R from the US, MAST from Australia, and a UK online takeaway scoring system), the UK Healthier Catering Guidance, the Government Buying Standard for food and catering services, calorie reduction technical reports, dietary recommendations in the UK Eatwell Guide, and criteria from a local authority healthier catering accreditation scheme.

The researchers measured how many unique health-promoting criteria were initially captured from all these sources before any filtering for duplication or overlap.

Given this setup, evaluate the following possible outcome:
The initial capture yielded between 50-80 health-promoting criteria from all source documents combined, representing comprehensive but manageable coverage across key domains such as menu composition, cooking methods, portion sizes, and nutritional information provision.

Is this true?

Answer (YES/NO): NO